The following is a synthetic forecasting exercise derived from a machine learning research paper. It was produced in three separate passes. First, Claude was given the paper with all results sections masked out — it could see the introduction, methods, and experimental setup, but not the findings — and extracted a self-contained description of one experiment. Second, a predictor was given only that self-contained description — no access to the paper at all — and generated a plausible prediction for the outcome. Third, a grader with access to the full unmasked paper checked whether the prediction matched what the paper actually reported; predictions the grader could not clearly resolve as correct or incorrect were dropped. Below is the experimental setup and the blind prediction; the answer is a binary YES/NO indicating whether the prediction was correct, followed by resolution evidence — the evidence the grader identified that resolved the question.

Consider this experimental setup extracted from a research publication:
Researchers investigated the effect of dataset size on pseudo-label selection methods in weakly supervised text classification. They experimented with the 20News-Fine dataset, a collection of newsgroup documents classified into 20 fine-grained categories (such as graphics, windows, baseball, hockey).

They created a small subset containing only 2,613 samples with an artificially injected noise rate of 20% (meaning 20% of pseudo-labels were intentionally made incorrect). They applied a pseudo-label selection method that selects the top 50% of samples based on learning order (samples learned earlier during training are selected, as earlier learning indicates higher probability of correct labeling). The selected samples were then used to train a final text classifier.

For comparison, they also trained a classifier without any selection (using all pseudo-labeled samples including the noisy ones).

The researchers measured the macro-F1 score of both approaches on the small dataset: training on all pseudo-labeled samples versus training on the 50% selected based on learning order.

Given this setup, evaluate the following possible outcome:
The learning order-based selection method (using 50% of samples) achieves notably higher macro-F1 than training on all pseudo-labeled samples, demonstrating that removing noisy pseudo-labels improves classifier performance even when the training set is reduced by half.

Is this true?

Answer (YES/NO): NO